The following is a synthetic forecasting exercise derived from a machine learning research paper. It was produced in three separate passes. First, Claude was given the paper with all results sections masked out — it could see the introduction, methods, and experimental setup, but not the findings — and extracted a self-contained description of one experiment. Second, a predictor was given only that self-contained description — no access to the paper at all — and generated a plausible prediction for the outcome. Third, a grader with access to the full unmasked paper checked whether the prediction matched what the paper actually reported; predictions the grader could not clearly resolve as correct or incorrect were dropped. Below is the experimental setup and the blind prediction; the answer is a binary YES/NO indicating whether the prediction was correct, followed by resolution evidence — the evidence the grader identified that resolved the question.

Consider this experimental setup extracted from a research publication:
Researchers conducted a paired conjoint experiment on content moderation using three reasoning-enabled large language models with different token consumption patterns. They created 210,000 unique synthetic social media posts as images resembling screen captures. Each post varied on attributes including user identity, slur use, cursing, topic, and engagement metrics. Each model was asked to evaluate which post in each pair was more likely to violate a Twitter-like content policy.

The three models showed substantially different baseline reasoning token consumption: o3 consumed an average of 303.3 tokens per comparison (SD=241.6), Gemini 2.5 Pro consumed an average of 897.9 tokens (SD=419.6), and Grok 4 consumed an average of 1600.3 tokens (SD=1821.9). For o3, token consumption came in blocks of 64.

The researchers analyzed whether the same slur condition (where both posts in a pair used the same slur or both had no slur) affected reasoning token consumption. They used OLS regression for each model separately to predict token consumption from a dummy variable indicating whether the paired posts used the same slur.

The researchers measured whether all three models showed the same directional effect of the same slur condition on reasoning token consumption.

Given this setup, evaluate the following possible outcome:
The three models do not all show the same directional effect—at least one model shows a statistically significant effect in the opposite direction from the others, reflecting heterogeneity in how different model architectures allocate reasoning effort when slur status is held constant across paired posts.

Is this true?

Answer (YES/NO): NO